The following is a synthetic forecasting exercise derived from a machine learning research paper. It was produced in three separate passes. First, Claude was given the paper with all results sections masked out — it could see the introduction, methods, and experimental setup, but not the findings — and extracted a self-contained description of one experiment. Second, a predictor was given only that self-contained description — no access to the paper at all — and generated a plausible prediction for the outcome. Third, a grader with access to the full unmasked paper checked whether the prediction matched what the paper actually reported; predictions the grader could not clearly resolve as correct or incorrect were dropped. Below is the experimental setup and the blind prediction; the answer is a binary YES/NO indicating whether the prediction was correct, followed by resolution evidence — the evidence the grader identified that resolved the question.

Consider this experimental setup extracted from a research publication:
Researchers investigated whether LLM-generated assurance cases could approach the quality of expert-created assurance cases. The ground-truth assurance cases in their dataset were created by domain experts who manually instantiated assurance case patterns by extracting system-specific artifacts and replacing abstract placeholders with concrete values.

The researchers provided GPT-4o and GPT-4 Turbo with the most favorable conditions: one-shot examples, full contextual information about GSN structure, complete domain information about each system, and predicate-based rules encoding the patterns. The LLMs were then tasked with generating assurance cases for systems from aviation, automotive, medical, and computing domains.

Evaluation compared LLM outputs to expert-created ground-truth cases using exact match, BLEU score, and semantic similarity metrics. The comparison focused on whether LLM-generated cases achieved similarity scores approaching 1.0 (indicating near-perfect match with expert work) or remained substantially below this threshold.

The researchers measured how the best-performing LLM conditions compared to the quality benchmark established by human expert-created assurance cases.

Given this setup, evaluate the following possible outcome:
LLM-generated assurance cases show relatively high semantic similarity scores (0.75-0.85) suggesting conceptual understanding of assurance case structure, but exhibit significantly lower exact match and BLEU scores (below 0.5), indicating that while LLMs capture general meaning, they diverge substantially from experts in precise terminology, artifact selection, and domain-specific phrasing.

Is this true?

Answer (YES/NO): NO